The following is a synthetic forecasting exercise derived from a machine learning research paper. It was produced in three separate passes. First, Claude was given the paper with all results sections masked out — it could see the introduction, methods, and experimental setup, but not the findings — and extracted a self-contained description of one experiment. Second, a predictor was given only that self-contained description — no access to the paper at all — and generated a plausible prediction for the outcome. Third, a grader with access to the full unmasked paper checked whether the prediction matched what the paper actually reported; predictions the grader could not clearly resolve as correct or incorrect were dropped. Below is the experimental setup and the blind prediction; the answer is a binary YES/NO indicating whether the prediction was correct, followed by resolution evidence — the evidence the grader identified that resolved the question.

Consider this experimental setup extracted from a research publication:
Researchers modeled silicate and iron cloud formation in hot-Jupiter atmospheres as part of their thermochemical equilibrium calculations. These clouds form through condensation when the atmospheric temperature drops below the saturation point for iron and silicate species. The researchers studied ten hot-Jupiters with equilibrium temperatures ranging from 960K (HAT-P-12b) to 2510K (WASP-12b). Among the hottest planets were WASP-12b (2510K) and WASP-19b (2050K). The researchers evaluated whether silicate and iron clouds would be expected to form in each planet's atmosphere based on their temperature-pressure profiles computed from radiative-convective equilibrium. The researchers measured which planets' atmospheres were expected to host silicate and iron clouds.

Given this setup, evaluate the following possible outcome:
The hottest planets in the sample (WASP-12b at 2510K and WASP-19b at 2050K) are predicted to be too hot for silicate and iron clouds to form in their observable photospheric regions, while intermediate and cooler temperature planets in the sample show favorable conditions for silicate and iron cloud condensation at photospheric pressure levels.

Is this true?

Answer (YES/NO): YES